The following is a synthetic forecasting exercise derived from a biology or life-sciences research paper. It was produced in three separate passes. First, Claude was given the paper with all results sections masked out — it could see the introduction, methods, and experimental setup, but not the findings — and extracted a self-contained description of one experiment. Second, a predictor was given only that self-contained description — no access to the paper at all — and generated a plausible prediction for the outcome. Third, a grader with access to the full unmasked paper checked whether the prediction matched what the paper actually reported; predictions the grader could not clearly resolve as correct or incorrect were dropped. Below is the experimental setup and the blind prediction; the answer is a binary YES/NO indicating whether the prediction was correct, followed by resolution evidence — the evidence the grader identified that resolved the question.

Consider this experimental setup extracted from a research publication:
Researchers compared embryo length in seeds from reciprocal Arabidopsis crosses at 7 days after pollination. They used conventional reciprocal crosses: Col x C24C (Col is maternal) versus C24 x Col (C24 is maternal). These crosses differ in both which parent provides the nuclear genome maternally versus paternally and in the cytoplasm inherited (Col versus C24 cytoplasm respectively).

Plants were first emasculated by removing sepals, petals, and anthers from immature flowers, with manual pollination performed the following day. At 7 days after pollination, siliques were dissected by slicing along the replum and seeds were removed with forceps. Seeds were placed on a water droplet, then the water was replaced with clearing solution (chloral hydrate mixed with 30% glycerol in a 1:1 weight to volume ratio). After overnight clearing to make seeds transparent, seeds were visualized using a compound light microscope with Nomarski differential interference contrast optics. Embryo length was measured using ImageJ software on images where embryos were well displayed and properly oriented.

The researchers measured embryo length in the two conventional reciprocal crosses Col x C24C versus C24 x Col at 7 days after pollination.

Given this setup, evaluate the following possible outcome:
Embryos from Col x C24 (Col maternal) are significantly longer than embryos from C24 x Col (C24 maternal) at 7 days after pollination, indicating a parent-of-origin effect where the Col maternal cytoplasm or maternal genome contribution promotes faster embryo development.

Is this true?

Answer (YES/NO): NO